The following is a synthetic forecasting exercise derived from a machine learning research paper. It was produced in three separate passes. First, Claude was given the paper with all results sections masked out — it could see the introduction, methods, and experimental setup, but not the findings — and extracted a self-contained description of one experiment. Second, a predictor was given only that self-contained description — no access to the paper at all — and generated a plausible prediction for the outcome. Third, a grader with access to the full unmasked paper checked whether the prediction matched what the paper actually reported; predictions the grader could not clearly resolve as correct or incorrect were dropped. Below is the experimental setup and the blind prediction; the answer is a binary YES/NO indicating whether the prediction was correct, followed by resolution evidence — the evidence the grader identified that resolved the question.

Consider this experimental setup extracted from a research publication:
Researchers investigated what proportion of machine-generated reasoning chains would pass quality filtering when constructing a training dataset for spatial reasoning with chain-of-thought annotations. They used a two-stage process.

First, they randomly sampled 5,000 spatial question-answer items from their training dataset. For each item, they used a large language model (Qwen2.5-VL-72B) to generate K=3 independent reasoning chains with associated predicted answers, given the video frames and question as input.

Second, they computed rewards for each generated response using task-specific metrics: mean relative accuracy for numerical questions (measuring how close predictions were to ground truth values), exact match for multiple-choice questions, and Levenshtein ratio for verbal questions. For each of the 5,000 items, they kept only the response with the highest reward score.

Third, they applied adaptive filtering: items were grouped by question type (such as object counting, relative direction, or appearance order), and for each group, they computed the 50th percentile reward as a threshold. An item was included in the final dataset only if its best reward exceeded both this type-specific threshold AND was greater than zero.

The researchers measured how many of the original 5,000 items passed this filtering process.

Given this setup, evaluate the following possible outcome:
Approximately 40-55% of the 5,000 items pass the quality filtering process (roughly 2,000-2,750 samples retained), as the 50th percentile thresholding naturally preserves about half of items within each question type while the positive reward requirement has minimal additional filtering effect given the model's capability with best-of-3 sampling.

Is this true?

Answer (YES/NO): YES